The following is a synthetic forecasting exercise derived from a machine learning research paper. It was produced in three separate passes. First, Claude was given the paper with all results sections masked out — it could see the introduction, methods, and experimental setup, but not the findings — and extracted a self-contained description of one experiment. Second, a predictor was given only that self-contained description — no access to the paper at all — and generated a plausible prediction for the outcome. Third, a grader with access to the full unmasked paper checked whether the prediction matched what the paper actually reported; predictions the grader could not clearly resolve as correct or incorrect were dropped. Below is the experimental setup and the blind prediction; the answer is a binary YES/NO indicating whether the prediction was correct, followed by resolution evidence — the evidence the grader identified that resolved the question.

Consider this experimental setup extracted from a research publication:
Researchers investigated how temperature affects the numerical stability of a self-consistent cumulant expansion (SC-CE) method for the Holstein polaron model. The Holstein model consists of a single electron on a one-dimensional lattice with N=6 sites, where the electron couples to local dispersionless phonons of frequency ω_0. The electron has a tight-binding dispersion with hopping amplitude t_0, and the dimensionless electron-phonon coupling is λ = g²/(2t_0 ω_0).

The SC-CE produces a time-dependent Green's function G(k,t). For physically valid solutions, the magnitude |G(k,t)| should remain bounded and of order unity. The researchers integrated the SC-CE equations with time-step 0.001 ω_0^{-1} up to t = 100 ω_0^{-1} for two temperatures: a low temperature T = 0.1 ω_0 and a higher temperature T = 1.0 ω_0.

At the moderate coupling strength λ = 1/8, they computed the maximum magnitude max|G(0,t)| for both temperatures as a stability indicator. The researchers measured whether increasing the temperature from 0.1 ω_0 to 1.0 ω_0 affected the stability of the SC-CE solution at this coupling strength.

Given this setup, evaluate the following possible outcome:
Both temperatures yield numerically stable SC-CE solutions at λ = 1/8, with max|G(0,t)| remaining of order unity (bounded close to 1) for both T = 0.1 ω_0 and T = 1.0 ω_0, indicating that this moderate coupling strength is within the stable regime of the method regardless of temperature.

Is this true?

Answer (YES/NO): YES